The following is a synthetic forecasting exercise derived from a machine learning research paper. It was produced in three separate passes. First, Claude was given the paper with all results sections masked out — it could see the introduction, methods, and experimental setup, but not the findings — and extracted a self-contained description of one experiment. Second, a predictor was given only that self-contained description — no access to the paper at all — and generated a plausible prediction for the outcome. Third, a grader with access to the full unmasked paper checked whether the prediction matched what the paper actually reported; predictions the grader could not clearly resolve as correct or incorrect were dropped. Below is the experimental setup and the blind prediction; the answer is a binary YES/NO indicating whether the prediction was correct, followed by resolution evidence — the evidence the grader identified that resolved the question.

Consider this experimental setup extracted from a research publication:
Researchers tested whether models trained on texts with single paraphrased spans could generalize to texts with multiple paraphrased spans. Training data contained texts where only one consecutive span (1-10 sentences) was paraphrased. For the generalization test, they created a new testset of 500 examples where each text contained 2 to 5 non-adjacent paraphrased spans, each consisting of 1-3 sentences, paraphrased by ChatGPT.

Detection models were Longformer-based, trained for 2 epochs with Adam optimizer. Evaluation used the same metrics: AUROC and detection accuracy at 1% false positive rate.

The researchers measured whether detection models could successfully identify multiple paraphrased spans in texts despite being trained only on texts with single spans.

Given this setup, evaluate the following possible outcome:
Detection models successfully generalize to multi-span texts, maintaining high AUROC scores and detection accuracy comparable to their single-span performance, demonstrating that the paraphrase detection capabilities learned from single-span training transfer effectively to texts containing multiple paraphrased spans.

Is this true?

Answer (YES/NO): NO